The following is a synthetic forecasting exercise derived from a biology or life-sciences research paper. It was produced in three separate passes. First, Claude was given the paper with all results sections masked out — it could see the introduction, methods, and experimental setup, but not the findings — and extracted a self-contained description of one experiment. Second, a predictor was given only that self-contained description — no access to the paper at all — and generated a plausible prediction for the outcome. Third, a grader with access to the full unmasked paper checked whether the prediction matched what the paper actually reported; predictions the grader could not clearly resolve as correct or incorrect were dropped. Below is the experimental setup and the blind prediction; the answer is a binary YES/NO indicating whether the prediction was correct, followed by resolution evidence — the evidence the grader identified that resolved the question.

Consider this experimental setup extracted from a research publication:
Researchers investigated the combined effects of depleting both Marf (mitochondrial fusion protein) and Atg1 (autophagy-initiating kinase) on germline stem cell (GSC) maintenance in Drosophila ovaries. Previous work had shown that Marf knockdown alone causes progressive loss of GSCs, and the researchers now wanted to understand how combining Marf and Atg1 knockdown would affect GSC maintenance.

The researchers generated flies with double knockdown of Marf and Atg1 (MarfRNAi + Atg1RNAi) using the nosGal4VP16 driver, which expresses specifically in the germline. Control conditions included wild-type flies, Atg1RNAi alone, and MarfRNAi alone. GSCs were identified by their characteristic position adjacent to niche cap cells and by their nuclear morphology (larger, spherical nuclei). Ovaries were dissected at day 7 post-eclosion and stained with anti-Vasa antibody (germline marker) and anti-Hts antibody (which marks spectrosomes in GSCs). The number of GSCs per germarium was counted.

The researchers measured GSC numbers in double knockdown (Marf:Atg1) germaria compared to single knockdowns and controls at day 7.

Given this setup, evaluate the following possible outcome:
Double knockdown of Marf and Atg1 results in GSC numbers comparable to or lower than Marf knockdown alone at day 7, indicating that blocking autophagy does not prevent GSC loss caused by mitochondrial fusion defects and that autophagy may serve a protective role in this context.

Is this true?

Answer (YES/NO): YES